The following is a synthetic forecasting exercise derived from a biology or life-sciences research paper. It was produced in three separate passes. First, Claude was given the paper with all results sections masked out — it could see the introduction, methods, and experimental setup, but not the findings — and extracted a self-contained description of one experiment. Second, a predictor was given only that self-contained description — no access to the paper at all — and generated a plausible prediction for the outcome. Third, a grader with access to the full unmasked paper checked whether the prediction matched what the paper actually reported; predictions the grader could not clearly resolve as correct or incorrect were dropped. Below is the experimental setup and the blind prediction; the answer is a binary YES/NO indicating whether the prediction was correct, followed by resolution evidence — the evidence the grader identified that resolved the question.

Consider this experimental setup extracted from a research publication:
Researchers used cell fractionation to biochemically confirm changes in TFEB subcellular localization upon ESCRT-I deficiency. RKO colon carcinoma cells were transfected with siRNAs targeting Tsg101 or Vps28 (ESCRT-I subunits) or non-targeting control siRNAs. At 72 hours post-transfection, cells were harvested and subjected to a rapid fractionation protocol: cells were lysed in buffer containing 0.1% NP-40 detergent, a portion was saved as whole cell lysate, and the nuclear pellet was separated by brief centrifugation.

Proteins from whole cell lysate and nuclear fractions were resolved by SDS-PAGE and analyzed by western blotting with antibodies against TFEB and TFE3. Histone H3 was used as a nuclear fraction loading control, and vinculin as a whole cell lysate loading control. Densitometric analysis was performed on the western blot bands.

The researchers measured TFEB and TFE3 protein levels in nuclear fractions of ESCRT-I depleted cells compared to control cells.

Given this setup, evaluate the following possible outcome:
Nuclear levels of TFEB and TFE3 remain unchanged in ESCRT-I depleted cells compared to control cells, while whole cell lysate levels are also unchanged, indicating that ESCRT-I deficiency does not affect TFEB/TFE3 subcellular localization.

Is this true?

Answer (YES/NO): NO